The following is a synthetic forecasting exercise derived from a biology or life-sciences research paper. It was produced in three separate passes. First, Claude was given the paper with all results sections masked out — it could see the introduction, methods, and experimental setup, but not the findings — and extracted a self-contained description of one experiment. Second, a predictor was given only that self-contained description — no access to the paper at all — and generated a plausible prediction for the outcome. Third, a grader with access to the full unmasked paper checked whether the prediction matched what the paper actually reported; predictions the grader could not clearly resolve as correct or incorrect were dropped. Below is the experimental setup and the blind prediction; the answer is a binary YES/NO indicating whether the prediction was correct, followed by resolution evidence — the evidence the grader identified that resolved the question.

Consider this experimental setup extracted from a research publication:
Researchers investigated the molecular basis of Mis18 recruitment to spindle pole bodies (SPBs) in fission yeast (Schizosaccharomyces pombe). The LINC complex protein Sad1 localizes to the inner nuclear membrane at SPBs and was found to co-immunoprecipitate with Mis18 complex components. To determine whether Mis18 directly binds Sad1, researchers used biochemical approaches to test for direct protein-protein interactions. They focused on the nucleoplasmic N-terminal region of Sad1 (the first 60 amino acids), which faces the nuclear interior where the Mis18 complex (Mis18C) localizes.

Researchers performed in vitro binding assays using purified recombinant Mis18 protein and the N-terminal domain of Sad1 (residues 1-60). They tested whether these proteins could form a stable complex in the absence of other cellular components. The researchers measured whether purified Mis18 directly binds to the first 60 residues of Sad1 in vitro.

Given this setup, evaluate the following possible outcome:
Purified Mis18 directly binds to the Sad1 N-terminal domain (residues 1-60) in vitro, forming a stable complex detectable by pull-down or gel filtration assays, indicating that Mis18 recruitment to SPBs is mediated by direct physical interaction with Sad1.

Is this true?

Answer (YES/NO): YES